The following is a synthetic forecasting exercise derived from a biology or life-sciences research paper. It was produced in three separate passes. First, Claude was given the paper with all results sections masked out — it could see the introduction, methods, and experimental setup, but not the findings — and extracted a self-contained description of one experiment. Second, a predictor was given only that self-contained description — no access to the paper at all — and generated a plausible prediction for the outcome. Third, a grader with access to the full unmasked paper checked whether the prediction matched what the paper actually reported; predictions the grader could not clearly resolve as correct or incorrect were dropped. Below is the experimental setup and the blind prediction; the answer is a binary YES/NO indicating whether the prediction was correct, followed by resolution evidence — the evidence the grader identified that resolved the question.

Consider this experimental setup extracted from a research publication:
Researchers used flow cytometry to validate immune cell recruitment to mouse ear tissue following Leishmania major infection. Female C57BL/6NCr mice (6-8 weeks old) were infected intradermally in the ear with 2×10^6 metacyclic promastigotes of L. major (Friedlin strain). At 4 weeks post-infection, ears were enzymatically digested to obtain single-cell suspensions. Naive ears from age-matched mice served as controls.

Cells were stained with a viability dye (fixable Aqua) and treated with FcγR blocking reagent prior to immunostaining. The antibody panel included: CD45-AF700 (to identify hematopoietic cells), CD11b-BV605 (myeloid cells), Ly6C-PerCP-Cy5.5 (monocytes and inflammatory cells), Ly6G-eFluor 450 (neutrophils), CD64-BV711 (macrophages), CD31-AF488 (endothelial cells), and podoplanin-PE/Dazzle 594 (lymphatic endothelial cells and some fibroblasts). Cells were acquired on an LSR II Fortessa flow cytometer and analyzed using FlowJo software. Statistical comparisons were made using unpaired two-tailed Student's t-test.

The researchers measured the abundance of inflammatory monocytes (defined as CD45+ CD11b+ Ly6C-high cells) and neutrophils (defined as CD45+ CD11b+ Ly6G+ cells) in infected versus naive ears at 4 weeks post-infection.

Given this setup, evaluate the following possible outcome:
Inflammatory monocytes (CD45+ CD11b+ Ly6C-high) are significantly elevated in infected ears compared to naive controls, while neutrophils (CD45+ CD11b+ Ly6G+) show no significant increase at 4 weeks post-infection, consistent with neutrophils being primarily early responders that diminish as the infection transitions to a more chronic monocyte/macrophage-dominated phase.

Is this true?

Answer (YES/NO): NO